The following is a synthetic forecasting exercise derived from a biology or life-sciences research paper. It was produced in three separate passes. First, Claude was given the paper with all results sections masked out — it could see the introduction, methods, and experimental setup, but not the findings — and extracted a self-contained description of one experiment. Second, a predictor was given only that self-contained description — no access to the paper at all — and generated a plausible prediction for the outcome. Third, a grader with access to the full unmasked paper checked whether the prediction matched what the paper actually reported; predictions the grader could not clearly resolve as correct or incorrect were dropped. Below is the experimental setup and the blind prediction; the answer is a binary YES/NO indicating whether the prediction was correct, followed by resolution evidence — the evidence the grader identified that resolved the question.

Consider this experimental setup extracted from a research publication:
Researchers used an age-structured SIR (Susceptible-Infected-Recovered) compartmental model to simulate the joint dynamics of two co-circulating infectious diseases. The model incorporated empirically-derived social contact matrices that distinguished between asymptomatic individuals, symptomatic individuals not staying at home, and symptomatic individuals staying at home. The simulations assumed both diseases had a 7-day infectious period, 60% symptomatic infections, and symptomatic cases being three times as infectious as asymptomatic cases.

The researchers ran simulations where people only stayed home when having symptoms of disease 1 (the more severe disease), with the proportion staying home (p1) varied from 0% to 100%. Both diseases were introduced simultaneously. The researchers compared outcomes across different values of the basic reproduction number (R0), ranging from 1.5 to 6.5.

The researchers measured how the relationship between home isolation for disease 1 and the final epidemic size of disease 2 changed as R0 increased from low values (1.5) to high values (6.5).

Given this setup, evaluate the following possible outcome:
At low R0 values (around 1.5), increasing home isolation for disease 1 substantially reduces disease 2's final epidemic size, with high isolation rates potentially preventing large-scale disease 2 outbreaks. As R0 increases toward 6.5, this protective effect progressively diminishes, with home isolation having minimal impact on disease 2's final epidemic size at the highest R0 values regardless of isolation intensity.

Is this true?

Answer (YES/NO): NO